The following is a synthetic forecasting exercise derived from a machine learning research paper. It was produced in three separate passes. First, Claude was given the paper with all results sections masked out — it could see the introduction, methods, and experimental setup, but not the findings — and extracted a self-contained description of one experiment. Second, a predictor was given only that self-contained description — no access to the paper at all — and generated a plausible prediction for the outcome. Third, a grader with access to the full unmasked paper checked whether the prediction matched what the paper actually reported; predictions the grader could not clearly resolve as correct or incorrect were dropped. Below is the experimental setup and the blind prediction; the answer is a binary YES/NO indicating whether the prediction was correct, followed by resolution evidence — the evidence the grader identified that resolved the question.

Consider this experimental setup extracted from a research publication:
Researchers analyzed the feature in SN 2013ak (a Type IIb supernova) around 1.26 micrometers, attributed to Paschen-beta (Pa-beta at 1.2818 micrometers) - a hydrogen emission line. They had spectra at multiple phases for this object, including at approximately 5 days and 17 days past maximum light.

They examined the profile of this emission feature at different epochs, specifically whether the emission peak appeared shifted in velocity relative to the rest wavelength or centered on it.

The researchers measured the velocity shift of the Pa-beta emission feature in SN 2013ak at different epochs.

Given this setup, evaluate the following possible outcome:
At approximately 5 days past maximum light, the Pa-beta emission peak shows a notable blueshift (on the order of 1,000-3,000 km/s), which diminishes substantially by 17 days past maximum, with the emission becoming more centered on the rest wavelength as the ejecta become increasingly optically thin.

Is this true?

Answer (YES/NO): YES